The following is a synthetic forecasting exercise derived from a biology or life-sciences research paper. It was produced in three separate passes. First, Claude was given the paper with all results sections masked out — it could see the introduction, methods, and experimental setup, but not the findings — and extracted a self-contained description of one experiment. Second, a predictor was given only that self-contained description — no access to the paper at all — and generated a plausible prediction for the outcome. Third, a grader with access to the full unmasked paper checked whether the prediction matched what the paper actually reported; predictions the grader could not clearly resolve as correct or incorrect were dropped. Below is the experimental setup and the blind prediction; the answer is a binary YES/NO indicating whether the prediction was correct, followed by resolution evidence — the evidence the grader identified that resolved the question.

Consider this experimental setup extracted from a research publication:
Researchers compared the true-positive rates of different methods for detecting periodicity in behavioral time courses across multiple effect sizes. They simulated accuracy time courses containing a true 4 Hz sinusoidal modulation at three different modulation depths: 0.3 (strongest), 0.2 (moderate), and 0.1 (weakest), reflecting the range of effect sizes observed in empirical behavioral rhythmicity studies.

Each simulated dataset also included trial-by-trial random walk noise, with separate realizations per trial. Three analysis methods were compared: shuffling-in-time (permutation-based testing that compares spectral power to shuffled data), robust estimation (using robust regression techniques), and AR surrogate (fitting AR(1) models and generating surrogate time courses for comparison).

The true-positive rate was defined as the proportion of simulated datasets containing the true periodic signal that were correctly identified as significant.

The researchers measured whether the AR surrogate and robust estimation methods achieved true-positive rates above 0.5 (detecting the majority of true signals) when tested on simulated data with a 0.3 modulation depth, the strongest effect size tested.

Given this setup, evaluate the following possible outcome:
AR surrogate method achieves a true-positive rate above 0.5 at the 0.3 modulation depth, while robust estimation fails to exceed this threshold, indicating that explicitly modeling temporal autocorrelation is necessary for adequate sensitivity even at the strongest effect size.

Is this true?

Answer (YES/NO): NO